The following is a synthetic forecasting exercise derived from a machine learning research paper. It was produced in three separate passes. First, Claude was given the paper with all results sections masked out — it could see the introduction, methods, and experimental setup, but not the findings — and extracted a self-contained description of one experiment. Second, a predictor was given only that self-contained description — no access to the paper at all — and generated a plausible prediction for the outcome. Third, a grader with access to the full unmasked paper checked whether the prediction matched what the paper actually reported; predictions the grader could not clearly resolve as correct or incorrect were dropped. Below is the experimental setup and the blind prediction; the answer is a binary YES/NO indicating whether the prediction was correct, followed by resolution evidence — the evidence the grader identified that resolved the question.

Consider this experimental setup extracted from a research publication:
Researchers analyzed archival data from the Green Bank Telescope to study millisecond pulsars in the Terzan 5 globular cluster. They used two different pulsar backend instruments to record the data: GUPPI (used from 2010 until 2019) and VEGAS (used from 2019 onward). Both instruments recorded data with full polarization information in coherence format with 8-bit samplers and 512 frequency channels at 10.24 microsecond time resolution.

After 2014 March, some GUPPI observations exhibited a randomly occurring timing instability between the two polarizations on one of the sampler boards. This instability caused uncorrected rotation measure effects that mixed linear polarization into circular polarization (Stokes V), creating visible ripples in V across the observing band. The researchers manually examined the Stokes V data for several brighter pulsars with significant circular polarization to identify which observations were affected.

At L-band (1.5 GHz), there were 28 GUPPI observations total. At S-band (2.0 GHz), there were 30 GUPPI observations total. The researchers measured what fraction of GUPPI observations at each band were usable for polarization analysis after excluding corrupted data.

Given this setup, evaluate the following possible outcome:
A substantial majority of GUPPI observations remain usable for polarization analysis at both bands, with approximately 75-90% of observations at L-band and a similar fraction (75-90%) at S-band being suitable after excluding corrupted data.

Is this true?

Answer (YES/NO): NO